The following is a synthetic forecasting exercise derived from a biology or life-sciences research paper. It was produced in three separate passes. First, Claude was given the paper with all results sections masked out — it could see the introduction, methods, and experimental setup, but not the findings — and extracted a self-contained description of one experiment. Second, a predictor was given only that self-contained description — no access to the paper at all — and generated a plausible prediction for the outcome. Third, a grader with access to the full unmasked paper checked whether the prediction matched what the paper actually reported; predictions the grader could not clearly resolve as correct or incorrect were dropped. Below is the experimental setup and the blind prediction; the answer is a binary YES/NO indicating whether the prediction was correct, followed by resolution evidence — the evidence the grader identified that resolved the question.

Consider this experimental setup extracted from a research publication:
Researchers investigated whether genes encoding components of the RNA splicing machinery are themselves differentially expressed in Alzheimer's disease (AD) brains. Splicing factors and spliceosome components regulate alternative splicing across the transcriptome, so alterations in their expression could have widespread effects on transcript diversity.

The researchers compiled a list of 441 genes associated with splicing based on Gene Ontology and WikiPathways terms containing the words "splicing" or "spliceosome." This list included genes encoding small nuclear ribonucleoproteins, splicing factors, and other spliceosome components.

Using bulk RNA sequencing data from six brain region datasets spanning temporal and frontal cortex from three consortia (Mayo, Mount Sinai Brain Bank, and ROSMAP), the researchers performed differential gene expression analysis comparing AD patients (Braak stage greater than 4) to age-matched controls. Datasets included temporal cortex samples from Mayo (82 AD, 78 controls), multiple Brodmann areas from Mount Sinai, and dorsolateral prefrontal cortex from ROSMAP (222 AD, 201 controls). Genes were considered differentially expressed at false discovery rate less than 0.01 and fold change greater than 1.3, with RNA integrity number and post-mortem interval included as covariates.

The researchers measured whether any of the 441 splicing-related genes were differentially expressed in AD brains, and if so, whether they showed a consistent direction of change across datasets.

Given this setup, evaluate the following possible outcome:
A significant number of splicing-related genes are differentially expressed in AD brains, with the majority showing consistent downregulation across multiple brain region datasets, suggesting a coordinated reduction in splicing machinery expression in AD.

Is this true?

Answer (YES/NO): NO